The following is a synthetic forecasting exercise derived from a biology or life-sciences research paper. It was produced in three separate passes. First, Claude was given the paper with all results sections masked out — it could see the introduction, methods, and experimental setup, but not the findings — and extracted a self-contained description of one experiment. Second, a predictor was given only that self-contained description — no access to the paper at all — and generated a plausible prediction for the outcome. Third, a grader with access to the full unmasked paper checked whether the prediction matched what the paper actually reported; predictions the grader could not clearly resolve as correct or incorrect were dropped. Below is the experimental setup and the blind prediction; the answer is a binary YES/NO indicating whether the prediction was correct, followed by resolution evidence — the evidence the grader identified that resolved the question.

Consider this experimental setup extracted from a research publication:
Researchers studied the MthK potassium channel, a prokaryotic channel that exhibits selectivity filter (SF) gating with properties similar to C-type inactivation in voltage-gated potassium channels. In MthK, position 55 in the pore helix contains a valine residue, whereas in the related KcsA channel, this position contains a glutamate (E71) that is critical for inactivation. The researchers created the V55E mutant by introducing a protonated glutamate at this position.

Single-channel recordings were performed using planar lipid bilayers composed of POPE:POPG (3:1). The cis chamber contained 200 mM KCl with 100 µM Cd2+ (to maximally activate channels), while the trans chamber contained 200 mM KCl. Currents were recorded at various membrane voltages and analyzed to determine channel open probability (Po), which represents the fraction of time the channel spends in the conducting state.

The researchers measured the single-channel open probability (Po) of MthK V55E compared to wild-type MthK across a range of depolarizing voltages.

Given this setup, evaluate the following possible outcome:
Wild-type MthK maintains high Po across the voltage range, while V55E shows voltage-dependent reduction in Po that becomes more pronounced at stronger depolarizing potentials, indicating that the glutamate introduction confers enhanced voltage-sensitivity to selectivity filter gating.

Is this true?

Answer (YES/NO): NO